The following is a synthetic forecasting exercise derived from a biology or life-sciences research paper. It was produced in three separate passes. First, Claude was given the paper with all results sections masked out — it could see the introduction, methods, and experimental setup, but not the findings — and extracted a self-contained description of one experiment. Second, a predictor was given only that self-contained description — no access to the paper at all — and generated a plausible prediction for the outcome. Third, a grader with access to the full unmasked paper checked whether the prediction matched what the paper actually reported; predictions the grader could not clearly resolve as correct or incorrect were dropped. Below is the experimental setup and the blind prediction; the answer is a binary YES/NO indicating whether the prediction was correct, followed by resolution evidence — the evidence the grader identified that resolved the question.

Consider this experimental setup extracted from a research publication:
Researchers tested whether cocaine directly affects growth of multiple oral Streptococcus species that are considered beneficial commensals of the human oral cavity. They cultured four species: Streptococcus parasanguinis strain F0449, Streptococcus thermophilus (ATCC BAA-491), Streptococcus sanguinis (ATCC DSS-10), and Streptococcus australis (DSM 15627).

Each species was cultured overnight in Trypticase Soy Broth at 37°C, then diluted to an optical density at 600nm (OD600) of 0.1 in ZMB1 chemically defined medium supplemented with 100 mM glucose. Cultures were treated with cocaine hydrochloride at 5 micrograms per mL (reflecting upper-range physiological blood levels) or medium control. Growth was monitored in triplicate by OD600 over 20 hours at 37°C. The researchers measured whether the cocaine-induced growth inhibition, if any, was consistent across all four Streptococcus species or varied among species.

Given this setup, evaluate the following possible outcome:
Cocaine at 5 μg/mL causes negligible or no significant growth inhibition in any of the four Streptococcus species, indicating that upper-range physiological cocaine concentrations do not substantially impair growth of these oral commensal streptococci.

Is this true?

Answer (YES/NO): NO